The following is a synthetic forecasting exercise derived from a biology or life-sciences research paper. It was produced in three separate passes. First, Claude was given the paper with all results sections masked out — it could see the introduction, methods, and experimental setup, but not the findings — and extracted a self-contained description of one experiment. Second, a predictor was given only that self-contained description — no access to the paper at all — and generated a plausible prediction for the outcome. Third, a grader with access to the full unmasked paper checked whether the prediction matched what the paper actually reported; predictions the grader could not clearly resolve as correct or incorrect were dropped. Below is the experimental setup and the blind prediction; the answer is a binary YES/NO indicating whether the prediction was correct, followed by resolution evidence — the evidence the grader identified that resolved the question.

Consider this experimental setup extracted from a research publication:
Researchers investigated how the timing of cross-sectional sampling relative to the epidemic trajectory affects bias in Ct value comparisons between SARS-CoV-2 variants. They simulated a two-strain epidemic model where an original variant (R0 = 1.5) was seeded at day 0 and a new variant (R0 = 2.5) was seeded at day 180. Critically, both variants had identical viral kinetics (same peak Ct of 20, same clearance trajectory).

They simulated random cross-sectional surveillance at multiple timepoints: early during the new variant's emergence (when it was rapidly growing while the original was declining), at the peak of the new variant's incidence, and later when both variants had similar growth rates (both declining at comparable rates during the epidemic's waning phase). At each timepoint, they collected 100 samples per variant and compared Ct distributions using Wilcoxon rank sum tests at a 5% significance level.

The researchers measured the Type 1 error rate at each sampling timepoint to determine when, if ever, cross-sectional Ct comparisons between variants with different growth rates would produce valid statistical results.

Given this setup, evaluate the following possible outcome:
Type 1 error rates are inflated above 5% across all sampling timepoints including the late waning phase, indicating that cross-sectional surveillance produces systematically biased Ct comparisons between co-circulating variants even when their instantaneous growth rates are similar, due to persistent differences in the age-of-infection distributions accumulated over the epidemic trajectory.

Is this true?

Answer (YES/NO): NO